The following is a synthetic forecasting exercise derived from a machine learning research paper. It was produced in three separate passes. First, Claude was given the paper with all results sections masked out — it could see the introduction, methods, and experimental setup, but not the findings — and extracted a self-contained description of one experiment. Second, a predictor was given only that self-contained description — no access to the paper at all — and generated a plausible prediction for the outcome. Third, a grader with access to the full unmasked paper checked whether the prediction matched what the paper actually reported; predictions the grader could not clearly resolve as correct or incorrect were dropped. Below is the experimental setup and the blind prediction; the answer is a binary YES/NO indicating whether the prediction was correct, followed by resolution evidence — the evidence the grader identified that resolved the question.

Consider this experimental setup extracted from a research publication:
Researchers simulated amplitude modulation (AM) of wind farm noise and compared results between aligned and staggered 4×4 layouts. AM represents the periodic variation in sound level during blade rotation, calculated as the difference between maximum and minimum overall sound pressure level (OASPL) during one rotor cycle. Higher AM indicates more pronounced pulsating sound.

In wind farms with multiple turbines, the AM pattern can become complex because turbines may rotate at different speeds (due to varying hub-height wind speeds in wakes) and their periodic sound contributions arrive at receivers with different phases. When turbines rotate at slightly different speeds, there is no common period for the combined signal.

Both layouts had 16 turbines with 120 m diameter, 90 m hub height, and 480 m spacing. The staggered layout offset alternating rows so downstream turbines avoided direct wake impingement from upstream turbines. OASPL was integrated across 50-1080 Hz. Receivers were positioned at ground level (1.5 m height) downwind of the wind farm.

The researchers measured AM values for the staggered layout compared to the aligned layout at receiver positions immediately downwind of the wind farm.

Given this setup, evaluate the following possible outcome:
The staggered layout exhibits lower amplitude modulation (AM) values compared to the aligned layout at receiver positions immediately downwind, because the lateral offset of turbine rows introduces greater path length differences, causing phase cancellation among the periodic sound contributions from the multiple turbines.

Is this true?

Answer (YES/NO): NO